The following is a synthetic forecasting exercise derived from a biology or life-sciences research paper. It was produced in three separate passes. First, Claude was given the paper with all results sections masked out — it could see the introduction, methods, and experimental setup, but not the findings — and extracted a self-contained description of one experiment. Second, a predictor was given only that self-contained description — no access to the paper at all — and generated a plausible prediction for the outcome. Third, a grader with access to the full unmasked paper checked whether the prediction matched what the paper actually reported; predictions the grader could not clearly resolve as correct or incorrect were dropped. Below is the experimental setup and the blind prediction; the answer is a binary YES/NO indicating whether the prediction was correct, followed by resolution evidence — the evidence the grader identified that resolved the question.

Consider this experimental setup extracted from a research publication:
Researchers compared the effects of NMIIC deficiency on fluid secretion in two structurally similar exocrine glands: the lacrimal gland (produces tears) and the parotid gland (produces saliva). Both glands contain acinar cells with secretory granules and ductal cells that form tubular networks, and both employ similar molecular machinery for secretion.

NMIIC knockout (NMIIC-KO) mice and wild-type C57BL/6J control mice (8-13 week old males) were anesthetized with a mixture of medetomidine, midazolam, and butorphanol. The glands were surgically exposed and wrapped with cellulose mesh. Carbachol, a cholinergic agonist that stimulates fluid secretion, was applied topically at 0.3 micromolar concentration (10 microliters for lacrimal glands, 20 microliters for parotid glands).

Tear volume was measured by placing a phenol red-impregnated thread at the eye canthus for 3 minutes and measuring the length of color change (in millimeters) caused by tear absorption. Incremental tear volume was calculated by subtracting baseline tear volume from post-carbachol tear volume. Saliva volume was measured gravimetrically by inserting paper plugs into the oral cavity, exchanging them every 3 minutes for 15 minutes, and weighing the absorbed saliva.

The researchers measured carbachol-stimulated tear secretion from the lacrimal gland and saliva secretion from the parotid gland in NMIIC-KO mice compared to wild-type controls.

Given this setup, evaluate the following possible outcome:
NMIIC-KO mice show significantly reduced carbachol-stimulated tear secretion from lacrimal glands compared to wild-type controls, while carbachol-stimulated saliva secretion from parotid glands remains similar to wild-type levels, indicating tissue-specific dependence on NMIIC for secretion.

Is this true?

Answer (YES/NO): NO